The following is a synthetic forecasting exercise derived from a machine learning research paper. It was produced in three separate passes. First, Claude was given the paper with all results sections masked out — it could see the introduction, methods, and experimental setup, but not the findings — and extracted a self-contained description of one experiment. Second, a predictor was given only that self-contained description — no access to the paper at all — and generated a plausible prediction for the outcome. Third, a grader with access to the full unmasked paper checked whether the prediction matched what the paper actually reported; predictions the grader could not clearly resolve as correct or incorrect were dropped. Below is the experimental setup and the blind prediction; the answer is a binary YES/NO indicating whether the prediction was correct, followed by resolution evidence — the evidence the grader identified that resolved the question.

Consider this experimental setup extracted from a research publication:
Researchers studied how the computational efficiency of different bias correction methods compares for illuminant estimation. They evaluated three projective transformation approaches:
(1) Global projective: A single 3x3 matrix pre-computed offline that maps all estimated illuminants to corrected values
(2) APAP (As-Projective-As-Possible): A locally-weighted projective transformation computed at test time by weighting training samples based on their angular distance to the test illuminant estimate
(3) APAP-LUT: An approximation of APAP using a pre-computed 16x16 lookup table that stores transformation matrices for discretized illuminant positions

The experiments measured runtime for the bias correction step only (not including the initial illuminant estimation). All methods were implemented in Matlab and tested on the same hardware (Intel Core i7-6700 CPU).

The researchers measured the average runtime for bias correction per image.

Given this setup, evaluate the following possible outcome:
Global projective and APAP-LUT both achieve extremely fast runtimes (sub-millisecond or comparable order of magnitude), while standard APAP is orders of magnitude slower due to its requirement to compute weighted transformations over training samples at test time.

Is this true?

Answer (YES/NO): NO